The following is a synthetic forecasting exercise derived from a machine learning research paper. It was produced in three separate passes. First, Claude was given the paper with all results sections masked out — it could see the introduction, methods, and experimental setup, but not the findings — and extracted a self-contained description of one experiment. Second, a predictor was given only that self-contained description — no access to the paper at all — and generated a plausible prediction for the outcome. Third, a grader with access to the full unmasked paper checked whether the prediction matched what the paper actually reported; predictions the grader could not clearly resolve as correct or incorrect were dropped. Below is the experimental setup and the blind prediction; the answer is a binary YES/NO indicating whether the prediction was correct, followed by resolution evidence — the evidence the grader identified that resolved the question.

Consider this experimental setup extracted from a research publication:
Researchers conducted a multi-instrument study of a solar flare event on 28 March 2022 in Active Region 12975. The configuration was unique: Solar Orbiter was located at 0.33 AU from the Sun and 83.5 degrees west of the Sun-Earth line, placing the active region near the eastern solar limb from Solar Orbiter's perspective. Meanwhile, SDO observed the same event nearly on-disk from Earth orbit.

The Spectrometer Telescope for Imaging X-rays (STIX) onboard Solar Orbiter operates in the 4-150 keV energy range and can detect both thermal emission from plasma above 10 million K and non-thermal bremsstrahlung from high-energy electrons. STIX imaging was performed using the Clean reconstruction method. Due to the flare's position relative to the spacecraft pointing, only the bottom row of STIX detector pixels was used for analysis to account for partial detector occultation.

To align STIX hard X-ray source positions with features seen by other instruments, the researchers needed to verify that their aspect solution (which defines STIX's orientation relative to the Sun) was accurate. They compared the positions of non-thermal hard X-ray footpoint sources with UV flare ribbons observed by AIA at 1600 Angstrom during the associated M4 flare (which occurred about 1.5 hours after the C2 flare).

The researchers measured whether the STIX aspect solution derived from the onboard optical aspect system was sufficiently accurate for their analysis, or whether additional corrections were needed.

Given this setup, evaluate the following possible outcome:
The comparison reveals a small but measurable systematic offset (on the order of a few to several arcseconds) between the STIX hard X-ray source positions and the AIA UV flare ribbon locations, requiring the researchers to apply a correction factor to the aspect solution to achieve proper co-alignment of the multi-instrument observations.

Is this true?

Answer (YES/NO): YES